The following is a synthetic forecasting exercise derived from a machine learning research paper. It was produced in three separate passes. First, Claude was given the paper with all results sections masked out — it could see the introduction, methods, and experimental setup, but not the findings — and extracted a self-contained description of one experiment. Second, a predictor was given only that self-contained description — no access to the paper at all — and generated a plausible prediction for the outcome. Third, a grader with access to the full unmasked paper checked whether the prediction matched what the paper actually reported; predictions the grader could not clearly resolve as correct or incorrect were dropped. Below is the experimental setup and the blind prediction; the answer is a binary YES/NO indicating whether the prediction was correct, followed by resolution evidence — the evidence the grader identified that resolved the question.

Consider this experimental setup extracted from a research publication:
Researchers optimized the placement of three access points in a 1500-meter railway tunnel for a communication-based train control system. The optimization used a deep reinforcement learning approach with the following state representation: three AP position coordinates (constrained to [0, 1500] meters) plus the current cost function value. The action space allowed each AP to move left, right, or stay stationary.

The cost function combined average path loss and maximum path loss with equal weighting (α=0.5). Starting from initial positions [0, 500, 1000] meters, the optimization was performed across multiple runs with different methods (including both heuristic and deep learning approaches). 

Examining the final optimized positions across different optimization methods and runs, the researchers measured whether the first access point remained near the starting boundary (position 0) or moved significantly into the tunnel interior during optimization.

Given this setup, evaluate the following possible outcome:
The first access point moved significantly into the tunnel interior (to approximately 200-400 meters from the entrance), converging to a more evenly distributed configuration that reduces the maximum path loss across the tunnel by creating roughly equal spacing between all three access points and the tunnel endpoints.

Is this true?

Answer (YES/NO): NO